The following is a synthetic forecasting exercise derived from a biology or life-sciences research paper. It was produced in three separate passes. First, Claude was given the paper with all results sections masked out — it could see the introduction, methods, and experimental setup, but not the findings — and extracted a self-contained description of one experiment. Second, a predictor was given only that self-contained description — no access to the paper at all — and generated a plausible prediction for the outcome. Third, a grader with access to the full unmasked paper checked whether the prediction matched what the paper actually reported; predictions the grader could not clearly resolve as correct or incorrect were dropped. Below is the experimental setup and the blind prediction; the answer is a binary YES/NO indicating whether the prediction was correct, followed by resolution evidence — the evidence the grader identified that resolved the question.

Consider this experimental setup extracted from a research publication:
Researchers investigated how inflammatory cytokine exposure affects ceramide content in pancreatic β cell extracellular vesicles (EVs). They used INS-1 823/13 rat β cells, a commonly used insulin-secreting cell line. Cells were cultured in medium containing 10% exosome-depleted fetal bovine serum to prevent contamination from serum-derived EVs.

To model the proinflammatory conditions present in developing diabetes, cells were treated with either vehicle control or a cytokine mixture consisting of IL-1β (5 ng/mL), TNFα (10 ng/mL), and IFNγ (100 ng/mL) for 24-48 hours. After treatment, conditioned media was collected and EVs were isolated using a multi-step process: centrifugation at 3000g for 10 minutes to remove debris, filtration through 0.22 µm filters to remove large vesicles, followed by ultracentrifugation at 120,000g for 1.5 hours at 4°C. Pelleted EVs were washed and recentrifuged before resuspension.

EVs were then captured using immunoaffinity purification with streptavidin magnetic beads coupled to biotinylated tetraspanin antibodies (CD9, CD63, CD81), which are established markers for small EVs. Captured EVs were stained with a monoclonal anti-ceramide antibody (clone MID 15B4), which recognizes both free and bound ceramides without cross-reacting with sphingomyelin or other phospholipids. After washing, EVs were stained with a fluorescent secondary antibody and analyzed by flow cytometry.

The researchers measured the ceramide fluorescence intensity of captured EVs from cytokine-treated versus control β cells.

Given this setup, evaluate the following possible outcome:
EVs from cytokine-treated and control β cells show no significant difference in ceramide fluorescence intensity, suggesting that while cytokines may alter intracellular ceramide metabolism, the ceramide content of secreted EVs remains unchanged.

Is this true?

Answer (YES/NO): NO